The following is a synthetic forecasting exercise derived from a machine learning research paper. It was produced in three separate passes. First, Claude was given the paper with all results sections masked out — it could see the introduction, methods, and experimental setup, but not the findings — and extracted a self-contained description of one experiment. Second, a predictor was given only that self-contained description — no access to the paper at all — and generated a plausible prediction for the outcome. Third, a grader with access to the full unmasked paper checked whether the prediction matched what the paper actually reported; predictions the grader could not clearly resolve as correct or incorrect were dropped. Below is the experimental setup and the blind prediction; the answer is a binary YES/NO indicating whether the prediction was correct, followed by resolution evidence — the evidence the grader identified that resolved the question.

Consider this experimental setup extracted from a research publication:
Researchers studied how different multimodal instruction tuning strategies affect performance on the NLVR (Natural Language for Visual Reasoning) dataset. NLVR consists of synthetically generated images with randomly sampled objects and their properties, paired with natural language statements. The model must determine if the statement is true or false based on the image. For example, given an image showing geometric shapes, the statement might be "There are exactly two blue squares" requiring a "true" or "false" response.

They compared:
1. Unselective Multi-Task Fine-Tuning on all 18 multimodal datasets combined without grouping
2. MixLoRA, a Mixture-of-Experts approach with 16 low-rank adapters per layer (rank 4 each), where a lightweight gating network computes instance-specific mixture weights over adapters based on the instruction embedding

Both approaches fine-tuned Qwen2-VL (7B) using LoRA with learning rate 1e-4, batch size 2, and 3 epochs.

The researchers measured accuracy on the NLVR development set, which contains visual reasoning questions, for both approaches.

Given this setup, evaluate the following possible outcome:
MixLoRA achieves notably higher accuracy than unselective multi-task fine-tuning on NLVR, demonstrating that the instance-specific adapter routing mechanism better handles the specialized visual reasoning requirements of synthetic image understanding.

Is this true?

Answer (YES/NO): NO